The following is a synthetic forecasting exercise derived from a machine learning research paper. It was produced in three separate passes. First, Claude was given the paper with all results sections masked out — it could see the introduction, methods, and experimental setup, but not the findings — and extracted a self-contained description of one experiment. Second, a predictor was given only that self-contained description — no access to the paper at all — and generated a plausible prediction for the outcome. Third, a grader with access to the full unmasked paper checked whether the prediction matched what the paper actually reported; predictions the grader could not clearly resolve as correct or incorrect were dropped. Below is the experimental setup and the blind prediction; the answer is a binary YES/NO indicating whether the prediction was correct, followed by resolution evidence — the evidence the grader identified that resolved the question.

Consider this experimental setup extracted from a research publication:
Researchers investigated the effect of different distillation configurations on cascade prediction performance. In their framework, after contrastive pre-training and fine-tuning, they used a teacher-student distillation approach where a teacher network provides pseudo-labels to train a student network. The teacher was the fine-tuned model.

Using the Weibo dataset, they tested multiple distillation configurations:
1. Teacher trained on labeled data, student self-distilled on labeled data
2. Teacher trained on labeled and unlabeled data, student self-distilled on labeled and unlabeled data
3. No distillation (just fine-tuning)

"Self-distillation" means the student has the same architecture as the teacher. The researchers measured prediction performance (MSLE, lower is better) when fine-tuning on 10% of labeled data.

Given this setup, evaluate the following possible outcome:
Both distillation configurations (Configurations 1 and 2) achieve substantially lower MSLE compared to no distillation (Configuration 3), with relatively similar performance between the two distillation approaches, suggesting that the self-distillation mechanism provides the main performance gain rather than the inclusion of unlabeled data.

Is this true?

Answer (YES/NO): YES